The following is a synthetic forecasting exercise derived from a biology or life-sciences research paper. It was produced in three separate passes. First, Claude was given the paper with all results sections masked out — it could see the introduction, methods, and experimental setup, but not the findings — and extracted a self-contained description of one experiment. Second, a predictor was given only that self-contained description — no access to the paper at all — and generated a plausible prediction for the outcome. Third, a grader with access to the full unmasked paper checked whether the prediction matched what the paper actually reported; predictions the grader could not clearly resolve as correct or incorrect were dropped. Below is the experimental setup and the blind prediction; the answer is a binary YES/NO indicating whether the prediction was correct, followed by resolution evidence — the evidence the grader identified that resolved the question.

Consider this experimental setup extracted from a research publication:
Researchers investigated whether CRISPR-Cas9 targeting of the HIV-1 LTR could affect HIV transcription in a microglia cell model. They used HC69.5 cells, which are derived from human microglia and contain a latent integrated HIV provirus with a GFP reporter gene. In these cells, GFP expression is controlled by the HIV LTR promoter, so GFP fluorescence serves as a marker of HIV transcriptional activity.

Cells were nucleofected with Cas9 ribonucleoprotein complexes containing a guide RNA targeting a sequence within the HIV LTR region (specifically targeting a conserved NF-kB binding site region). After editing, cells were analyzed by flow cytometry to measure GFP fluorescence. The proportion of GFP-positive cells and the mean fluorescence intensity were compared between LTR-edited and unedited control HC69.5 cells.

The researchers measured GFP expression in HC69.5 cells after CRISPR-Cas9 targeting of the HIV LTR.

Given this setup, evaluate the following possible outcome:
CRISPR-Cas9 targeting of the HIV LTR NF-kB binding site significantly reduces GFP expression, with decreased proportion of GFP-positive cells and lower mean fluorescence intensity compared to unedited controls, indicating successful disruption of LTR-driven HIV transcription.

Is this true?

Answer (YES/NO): YES